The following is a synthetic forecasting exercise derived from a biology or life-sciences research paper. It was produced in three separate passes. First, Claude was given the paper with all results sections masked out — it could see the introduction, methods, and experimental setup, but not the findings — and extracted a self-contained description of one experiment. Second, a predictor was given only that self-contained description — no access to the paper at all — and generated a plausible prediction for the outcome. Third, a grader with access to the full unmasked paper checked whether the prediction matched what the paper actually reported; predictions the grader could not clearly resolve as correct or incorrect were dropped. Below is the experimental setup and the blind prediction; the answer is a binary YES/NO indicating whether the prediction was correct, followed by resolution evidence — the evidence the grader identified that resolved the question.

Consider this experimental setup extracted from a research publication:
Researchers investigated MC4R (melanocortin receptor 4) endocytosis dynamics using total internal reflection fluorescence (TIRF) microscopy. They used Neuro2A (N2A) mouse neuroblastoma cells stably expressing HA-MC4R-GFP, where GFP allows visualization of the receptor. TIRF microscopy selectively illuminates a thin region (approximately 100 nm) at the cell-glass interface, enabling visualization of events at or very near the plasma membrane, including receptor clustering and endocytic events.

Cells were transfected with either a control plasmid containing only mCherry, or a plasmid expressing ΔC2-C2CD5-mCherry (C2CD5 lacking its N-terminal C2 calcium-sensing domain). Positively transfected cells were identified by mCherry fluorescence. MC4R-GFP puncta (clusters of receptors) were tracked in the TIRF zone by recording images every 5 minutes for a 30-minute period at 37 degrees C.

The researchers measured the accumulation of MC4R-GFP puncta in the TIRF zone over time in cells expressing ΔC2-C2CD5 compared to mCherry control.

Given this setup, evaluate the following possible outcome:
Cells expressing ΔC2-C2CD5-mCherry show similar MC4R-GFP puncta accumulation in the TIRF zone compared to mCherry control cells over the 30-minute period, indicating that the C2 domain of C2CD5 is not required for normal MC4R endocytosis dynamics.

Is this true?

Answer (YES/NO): NO